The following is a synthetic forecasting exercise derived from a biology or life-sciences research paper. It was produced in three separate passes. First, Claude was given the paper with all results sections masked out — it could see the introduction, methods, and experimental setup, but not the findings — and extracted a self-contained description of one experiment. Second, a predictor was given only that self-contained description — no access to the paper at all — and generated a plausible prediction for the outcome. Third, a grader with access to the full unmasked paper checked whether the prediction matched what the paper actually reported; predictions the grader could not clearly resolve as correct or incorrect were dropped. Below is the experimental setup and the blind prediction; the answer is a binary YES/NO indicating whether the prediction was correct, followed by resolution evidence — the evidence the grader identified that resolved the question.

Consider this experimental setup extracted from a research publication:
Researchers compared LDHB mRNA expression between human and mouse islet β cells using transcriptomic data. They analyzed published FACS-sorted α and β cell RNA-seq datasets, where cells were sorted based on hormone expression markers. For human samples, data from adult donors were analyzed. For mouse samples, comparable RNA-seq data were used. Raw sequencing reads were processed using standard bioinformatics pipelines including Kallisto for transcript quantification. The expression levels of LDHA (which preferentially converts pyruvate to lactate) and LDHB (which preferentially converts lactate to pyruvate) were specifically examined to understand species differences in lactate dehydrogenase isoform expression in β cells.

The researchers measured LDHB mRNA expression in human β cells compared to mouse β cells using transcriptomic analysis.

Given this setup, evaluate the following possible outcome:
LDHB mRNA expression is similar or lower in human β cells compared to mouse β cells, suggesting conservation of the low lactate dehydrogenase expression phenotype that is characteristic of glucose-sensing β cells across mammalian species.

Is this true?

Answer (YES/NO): NO